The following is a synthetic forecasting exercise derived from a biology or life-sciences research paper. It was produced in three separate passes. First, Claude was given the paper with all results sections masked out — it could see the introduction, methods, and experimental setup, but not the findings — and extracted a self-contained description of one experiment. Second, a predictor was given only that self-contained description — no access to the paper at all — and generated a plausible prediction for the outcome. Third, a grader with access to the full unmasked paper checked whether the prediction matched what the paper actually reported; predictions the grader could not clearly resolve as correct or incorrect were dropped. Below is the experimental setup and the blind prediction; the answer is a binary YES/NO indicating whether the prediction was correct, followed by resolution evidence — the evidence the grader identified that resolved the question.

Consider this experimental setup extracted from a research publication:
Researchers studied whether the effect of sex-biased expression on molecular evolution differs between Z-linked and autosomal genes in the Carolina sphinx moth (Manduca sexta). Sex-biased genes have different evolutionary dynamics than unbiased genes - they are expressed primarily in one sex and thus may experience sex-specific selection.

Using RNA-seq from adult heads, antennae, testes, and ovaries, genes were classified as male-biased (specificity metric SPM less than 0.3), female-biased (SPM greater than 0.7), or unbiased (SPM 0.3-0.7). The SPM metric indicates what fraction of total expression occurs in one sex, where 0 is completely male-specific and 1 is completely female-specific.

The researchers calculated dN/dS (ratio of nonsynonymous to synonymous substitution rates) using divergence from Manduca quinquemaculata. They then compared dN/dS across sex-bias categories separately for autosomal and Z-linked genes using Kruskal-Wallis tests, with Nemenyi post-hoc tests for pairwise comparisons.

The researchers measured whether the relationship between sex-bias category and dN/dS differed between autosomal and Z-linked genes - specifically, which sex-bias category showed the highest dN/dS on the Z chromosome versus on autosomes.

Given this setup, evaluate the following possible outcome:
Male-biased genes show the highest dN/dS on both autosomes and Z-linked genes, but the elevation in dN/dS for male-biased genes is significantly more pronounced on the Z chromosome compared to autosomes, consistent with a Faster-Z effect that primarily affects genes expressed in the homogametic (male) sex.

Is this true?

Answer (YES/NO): NO